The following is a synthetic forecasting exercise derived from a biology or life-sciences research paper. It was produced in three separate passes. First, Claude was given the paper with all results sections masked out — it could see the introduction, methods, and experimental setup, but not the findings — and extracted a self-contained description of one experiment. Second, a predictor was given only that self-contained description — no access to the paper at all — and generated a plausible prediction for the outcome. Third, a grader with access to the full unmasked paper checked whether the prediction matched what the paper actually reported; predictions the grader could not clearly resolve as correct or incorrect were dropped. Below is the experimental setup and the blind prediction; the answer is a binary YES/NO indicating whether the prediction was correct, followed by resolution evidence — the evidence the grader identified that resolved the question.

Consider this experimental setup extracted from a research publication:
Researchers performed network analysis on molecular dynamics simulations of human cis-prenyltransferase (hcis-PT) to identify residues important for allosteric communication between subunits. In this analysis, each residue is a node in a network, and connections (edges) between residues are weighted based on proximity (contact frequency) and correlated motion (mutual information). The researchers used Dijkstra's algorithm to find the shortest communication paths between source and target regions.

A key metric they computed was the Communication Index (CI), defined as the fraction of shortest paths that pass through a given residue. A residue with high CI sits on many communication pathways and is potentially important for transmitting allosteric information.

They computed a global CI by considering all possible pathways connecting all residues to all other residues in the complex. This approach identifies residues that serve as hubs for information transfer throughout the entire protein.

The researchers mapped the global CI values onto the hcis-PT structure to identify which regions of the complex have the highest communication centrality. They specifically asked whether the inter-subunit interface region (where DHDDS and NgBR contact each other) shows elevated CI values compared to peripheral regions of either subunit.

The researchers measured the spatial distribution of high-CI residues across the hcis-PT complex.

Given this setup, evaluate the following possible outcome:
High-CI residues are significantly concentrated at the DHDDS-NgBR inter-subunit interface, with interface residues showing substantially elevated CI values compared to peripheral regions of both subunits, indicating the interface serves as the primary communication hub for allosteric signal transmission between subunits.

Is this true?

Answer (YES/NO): YES